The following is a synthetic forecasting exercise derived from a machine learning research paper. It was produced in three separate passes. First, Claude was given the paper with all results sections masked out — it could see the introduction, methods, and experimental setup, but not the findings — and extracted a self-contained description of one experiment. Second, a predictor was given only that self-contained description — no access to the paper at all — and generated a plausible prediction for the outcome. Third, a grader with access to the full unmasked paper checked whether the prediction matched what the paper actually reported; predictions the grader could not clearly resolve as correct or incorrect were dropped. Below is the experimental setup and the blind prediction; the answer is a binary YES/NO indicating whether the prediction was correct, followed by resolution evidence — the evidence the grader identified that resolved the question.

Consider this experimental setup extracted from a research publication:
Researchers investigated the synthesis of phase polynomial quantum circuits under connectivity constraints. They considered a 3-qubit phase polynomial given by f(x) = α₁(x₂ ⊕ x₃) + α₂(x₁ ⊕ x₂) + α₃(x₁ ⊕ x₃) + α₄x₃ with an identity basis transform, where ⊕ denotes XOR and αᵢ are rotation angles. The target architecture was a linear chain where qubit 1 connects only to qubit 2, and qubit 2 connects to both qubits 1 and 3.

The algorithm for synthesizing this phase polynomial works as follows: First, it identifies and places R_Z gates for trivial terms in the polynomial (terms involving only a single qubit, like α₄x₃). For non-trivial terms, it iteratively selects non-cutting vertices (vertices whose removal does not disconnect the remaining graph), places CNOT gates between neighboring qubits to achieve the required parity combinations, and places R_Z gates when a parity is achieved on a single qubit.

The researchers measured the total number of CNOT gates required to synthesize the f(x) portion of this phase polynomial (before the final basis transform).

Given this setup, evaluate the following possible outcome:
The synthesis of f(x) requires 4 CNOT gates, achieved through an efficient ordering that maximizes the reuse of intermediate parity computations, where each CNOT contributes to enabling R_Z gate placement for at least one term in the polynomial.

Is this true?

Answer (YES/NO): NO